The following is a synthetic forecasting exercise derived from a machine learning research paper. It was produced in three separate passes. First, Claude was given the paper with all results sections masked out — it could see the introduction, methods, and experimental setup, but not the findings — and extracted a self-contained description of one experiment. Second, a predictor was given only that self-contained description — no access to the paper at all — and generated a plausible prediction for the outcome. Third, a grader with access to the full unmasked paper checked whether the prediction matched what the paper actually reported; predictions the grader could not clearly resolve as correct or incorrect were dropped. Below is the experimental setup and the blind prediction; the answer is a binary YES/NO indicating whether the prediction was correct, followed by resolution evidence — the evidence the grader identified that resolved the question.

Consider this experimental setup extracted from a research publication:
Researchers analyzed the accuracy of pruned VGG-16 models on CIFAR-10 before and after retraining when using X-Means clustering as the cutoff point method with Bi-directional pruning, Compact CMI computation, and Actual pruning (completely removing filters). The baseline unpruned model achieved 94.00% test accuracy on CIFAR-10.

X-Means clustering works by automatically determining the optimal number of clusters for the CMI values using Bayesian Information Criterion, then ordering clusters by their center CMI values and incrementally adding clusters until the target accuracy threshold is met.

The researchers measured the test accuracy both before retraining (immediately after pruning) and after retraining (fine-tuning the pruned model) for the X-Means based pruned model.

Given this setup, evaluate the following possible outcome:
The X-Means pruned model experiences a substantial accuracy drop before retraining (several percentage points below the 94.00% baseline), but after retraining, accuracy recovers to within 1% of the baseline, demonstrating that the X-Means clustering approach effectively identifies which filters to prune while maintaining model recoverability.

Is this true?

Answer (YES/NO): NO